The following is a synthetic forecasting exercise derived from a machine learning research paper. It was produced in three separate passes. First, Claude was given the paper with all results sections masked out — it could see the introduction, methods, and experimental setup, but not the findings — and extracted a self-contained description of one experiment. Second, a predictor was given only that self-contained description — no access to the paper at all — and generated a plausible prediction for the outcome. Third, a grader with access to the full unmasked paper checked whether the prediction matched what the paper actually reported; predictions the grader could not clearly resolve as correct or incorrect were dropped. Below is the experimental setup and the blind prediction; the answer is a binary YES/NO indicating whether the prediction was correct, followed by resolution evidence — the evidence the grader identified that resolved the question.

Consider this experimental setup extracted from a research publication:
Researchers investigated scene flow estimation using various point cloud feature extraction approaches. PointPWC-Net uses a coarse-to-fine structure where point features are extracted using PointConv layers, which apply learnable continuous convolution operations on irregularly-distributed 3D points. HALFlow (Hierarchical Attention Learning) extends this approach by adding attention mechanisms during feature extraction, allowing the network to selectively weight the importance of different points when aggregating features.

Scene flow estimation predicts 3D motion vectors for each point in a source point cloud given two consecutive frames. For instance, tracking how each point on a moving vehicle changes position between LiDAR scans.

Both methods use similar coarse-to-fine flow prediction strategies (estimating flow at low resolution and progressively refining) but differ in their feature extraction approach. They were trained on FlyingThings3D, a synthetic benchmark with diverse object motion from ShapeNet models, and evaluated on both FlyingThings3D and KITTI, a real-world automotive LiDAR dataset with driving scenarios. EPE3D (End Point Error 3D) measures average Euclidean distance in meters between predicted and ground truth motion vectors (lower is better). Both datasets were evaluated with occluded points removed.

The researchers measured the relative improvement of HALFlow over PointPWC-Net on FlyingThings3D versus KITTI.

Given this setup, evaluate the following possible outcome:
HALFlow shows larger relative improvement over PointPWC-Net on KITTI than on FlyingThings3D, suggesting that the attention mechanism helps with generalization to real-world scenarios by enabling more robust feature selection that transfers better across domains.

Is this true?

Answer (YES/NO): NO